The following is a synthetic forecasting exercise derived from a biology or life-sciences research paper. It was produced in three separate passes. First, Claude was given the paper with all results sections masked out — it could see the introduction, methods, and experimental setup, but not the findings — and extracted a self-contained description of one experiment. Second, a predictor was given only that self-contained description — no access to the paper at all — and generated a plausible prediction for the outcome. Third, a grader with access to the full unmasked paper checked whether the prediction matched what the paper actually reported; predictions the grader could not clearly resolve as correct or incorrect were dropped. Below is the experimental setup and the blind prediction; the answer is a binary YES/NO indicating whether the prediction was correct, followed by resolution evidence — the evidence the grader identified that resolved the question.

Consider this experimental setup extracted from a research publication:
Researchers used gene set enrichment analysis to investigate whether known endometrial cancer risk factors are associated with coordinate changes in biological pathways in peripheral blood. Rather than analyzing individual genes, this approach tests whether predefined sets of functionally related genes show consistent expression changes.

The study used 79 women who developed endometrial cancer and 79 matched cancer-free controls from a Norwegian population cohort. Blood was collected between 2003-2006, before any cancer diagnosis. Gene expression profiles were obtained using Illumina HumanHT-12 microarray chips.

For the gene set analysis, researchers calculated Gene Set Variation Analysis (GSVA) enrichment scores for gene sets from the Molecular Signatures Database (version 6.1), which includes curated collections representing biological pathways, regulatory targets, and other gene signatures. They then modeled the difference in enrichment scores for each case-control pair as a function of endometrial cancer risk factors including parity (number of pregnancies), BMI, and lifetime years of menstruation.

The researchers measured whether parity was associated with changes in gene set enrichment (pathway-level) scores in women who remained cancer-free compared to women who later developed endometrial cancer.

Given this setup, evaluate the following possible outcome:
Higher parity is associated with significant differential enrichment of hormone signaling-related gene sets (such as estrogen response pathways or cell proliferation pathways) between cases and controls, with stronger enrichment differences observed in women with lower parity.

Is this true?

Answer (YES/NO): NO